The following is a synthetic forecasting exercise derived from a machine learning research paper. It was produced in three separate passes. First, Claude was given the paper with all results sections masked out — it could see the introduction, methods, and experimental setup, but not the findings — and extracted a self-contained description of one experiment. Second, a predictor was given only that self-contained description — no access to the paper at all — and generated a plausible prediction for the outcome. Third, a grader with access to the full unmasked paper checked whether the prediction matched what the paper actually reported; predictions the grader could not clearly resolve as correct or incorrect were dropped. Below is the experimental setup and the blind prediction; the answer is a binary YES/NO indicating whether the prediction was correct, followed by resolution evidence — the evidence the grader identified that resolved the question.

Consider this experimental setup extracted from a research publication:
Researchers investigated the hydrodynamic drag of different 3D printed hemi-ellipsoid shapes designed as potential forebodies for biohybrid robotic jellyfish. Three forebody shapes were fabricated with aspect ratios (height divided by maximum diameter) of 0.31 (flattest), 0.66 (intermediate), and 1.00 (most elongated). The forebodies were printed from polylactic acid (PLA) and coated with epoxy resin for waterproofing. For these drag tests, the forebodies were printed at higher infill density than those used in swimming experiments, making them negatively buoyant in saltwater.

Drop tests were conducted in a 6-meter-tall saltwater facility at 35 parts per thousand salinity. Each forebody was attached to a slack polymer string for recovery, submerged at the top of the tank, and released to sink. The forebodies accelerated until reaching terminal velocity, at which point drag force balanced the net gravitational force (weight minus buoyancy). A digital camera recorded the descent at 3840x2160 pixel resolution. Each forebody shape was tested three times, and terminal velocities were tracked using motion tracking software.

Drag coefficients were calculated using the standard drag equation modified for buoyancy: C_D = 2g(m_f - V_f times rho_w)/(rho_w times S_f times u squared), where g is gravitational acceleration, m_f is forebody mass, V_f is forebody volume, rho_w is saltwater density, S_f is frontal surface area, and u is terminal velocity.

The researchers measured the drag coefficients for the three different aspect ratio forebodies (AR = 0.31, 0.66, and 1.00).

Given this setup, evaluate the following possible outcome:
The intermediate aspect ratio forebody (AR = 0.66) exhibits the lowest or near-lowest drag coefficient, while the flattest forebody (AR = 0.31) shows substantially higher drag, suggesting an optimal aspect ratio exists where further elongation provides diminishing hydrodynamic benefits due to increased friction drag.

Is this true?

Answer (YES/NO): NO